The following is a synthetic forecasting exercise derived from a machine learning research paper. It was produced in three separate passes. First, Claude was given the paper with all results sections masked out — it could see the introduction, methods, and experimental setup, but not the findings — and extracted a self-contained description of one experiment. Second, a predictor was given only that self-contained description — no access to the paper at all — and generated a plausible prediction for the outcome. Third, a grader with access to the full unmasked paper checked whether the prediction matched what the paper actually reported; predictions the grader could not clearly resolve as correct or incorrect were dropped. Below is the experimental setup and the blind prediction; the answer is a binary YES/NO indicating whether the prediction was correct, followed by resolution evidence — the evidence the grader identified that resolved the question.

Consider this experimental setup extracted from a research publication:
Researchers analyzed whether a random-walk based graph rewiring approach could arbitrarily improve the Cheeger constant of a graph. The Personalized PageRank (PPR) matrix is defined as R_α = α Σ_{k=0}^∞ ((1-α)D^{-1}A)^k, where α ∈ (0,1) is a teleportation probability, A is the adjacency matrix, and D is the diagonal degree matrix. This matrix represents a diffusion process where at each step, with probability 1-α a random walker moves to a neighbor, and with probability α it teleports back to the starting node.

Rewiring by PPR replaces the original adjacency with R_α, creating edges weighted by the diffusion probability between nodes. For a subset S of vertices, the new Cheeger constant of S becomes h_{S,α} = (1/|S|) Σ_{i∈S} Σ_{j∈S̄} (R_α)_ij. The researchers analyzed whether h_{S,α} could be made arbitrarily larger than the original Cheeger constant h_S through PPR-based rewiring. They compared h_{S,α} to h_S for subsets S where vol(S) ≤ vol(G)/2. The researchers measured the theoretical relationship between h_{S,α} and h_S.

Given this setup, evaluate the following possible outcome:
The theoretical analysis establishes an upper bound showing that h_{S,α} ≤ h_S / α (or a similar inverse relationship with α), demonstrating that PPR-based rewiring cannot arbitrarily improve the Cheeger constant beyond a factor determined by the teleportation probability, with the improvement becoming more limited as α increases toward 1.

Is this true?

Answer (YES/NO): NO